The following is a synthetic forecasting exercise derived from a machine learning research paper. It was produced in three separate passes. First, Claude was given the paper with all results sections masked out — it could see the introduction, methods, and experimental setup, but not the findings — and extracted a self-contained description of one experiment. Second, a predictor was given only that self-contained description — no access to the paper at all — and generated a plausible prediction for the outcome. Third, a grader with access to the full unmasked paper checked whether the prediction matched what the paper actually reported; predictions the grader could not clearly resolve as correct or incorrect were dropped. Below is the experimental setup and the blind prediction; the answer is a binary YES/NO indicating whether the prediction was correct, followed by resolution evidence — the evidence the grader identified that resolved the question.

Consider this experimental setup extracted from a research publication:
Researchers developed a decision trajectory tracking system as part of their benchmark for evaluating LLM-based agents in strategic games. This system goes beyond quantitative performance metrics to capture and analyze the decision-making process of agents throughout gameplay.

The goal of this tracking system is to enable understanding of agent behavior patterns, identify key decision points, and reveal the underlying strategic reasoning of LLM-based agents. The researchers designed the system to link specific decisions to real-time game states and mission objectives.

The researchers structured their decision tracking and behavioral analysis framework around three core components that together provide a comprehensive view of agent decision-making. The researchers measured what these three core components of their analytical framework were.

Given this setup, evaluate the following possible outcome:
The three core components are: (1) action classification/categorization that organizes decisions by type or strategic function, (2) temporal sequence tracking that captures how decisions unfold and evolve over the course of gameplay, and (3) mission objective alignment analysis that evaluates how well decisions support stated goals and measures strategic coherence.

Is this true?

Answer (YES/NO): NO